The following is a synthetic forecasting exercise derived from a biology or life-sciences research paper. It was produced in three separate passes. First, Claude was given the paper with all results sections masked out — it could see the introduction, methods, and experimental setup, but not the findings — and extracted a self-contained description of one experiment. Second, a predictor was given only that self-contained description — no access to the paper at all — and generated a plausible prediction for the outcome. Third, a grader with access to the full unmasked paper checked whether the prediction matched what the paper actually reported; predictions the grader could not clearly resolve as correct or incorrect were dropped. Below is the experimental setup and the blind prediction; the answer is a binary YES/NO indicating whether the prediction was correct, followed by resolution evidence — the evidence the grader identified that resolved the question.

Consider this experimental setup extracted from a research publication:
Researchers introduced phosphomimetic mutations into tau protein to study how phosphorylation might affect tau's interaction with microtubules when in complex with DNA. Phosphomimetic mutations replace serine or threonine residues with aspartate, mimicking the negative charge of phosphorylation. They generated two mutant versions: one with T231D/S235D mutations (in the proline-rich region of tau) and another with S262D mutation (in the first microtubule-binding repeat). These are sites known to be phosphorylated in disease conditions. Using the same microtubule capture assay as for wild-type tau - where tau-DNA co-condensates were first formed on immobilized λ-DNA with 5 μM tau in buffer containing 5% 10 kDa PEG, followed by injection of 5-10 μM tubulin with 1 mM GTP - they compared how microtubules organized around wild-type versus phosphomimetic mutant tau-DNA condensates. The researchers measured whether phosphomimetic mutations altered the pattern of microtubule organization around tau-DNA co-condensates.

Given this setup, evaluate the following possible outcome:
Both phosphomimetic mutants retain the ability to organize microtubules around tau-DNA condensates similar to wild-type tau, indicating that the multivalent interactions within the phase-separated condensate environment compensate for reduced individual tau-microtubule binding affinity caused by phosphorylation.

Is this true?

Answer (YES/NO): NO